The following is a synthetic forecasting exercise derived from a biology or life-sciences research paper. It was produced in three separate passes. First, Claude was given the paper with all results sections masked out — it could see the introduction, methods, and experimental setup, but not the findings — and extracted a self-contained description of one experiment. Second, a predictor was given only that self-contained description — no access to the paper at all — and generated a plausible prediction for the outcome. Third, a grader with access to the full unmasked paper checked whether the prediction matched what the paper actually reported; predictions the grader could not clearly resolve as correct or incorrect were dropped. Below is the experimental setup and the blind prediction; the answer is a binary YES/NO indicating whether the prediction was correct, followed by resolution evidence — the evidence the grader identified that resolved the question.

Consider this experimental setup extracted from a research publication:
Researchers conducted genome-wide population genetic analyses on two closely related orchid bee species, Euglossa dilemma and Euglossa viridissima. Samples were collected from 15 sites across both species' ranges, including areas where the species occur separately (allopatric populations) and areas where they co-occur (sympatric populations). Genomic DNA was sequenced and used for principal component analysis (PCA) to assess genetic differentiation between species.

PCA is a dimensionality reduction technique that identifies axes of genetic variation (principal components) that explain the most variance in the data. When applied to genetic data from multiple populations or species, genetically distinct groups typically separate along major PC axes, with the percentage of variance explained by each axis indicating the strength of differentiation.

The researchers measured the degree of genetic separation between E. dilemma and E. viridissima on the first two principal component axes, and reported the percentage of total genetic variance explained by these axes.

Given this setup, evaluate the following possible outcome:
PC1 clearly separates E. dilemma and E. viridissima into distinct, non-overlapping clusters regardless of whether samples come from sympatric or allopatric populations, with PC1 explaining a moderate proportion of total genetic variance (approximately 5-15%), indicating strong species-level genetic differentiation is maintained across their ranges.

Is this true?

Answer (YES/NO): NO